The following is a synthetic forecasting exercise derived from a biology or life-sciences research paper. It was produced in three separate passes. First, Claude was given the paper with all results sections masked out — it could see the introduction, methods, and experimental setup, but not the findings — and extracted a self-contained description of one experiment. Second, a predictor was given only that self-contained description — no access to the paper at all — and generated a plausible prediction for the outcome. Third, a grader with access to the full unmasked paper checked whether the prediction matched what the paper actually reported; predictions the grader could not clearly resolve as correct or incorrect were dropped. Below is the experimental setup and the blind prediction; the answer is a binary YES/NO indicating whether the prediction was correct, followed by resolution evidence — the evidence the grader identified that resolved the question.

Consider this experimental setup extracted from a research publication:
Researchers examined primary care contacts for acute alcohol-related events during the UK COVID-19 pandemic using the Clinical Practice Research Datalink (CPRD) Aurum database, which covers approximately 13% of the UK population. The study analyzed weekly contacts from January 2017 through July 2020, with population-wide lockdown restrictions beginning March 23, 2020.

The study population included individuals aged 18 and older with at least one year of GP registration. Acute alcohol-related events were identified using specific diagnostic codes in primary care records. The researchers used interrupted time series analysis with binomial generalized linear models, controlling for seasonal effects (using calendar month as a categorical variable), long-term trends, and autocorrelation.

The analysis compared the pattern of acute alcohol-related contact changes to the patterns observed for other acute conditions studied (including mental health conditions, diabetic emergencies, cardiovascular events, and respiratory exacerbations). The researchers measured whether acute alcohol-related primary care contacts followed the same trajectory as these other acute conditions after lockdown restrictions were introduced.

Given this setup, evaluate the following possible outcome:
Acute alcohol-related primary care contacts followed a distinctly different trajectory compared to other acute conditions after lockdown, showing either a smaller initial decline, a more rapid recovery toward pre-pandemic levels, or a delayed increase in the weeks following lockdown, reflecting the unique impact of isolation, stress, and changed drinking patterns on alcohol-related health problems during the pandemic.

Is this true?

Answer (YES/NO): YES